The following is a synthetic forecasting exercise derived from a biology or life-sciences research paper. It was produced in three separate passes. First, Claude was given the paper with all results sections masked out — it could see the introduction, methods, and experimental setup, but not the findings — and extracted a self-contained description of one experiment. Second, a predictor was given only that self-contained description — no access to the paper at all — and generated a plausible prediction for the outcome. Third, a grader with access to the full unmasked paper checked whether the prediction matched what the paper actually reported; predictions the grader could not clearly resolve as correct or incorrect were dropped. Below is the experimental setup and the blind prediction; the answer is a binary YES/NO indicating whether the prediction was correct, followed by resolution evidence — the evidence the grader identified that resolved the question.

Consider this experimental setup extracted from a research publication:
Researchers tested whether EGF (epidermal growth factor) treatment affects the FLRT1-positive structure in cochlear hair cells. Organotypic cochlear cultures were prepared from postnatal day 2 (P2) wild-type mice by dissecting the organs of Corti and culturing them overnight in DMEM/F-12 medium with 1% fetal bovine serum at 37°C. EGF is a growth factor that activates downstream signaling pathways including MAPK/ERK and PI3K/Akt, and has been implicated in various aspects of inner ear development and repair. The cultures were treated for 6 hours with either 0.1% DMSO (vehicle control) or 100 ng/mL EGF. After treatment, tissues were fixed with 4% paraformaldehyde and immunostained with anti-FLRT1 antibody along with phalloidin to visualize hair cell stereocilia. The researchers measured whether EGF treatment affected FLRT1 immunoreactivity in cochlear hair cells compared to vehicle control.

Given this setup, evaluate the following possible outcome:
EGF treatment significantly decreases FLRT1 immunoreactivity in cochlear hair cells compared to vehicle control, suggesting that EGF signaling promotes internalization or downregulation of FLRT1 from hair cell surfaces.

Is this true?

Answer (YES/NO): NO